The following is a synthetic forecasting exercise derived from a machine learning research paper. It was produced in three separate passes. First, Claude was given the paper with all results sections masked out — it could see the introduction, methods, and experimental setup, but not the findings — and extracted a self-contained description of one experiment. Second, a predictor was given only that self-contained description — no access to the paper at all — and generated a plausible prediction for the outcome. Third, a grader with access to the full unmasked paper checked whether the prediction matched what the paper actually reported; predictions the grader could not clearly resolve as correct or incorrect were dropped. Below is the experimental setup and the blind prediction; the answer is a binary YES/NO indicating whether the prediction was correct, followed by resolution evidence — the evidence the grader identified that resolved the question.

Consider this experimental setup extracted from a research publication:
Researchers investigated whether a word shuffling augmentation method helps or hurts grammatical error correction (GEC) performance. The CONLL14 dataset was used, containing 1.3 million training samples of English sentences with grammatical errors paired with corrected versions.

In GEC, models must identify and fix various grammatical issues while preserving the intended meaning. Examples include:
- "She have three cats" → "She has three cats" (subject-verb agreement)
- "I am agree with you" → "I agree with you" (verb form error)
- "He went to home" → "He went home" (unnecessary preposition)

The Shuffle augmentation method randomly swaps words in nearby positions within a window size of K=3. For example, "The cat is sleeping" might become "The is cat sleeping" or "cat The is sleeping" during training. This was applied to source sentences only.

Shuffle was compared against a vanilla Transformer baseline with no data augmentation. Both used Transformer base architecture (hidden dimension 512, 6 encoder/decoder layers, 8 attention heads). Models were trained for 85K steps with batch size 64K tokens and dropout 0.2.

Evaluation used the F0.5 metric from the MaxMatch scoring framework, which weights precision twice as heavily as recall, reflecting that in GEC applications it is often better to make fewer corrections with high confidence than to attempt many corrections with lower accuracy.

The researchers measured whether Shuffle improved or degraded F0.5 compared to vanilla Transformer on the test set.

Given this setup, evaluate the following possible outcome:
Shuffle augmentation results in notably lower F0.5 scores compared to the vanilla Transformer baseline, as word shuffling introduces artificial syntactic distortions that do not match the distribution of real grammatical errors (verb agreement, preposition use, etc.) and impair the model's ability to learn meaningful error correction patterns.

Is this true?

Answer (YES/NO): YES